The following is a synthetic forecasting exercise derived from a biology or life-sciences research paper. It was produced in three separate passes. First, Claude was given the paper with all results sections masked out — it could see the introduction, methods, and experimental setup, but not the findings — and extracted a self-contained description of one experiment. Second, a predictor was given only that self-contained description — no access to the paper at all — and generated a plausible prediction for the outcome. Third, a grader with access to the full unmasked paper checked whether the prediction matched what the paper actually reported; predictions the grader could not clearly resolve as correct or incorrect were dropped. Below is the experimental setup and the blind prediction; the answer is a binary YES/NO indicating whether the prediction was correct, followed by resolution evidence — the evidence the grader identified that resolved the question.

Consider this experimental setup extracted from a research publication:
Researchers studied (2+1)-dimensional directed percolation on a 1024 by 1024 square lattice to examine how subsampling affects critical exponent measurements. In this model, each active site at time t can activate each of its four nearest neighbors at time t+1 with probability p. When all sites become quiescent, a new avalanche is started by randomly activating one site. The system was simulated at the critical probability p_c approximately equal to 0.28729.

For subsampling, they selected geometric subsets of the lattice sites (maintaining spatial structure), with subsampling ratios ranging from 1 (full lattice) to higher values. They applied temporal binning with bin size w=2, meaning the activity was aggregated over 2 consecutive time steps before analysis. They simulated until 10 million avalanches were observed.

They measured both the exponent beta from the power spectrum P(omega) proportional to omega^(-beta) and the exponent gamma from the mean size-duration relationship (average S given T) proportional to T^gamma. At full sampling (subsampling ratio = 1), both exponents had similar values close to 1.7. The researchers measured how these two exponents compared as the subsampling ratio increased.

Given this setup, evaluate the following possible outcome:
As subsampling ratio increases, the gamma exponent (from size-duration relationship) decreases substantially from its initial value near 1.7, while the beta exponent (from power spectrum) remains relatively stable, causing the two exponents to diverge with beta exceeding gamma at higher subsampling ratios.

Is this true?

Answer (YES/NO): YES